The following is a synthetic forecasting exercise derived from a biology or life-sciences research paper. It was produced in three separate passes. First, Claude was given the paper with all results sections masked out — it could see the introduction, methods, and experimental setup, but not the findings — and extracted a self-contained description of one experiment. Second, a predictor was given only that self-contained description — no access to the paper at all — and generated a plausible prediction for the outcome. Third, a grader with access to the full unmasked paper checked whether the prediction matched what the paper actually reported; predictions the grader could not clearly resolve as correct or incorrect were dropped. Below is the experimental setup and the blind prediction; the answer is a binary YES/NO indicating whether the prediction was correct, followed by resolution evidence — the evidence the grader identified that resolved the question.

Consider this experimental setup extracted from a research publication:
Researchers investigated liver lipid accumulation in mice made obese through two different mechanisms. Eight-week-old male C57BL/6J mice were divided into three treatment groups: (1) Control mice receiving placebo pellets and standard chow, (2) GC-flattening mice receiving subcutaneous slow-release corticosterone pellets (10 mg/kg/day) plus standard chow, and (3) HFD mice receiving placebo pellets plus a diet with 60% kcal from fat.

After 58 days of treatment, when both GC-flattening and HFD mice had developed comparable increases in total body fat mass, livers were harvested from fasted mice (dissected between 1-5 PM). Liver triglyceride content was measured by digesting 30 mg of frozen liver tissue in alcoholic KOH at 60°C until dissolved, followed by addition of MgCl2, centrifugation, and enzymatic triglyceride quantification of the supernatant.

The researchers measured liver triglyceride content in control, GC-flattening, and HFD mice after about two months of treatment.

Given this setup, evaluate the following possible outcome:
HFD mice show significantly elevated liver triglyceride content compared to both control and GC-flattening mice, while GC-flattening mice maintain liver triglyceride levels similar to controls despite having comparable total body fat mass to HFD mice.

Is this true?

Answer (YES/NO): YES